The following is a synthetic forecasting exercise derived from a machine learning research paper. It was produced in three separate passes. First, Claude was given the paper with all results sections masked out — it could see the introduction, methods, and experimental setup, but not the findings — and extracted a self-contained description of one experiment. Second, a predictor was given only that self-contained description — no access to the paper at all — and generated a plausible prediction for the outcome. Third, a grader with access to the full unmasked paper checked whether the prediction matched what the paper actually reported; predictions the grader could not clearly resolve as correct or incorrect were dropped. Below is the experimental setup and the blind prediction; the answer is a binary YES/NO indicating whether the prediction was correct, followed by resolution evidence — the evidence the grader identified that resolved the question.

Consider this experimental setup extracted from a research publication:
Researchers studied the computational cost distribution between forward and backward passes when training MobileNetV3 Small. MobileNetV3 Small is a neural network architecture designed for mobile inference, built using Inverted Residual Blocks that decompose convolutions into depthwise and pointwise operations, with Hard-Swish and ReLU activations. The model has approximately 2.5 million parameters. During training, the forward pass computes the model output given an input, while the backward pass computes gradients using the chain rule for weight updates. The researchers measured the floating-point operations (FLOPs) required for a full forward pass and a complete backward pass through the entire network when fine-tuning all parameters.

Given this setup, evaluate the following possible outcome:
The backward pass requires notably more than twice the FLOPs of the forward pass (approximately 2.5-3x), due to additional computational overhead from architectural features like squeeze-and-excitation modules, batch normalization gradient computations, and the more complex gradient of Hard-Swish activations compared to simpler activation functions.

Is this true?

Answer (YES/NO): NO